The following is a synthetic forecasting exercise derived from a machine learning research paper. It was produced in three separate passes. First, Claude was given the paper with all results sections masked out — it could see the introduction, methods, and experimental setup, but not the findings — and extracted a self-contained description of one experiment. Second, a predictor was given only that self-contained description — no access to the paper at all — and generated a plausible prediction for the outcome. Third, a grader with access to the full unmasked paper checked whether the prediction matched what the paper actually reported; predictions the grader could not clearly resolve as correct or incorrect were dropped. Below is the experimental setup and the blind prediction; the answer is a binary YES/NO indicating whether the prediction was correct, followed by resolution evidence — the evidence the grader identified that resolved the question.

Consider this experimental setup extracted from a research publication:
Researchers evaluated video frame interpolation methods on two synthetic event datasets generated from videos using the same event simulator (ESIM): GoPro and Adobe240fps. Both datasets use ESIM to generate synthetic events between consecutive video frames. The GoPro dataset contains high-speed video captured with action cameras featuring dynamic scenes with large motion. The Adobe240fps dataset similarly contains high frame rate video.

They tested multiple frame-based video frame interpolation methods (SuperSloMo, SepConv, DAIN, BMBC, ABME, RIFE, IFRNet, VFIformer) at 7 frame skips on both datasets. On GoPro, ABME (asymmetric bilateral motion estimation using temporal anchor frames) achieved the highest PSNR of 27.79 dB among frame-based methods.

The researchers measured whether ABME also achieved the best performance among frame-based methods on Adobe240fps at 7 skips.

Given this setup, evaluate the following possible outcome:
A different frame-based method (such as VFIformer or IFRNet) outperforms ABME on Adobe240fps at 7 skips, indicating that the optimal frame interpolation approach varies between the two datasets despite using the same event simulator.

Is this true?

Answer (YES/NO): NO